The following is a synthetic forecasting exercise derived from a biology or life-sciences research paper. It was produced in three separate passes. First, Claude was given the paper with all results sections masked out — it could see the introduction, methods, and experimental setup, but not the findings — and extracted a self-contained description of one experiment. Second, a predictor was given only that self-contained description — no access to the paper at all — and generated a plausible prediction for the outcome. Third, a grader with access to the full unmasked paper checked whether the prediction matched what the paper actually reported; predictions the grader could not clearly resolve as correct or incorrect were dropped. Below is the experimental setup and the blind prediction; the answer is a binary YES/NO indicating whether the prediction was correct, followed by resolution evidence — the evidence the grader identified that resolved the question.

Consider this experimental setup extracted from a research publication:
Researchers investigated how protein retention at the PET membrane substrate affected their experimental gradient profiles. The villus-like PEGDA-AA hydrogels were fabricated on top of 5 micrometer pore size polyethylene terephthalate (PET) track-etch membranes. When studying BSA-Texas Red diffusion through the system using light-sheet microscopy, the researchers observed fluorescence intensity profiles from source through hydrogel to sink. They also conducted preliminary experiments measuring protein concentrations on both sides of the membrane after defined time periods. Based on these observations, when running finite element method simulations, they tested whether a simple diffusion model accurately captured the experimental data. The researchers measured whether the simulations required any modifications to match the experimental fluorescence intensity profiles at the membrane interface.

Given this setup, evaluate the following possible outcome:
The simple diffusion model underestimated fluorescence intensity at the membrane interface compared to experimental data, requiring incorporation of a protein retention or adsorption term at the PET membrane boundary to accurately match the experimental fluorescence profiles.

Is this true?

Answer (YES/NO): YES